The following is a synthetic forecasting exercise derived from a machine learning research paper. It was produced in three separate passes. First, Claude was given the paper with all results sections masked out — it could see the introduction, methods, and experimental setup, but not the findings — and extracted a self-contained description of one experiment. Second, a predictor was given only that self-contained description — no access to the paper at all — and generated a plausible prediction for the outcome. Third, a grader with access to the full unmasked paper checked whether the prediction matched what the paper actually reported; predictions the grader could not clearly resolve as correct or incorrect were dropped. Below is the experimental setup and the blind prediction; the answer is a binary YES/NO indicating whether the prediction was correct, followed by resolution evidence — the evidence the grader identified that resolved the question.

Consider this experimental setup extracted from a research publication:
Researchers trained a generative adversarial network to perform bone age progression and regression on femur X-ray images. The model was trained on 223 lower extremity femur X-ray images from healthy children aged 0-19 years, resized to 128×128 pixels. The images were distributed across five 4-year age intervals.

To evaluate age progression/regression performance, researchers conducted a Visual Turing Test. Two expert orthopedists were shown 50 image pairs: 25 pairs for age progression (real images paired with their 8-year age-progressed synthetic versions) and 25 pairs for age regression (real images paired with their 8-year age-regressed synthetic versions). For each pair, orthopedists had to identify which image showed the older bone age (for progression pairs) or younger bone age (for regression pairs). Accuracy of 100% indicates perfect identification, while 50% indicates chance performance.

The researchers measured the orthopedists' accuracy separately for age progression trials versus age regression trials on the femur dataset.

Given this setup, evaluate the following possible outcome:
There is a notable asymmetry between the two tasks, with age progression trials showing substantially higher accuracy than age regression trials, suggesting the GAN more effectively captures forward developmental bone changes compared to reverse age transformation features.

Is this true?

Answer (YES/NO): NO